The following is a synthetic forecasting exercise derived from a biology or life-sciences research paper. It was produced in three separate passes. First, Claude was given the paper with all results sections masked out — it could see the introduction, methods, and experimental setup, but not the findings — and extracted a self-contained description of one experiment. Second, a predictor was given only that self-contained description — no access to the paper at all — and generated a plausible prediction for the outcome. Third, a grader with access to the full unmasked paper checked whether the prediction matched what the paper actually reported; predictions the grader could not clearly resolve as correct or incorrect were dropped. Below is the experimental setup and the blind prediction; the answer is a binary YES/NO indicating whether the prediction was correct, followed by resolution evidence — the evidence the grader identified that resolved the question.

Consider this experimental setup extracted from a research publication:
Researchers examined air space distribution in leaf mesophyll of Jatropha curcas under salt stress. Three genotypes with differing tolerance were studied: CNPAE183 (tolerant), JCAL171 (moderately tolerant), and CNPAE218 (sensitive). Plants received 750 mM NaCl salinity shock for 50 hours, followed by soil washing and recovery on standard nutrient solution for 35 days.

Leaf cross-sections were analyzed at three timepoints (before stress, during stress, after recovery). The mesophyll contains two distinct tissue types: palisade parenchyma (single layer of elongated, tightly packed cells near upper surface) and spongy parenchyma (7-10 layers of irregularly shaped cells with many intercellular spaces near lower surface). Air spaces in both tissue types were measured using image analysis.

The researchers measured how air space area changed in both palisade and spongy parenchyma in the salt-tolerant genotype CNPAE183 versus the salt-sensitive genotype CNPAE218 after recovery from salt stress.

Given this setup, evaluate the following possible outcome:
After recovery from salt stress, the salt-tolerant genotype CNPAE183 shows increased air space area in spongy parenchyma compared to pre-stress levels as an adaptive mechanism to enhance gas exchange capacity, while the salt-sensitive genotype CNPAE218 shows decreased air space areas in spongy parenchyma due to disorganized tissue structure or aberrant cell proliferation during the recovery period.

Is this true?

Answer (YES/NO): NO